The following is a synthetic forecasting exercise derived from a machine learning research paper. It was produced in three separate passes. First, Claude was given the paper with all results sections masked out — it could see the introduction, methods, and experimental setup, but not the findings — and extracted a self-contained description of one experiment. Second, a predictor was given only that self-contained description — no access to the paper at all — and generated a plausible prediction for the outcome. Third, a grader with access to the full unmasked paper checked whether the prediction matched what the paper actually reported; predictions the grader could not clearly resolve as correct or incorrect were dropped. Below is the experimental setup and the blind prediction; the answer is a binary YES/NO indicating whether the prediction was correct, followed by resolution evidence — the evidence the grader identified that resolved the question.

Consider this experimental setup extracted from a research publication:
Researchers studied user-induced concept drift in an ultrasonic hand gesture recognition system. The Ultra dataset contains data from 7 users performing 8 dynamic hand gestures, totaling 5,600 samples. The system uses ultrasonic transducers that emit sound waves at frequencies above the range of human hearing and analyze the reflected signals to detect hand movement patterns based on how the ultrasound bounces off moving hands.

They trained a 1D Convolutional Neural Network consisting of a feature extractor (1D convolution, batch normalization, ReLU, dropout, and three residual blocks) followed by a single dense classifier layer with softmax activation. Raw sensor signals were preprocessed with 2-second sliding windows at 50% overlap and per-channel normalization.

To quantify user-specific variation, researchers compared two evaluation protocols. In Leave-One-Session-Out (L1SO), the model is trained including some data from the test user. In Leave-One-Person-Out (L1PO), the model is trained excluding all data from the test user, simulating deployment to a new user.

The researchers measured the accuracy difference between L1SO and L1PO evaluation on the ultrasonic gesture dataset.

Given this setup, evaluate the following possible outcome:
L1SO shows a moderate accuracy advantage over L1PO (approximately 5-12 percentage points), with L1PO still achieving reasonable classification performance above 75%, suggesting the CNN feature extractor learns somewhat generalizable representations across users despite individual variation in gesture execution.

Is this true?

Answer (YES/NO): YES